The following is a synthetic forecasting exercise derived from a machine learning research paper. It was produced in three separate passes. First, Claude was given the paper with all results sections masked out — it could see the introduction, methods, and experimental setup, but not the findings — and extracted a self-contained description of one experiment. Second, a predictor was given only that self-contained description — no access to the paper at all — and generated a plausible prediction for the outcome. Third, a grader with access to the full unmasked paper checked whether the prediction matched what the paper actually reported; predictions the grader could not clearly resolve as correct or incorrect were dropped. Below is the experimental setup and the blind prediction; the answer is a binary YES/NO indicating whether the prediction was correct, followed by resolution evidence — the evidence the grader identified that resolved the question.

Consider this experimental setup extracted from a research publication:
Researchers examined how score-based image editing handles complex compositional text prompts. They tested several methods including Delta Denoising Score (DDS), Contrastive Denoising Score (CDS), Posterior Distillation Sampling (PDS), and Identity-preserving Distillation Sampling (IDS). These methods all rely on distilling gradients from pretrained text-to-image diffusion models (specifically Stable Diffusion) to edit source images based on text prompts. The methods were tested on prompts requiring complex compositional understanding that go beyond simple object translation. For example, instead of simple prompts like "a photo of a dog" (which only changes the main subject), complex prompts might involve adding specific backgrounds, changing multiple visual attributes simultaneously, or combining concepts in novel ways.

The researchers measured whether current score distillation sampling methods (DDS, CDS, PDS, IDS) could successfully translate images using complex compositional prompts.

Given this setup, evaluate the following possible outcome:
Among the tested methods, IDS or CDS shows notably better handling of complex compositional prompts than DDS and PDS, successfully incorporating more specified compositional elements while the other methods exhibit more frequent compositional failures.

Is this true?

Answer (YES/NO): NO